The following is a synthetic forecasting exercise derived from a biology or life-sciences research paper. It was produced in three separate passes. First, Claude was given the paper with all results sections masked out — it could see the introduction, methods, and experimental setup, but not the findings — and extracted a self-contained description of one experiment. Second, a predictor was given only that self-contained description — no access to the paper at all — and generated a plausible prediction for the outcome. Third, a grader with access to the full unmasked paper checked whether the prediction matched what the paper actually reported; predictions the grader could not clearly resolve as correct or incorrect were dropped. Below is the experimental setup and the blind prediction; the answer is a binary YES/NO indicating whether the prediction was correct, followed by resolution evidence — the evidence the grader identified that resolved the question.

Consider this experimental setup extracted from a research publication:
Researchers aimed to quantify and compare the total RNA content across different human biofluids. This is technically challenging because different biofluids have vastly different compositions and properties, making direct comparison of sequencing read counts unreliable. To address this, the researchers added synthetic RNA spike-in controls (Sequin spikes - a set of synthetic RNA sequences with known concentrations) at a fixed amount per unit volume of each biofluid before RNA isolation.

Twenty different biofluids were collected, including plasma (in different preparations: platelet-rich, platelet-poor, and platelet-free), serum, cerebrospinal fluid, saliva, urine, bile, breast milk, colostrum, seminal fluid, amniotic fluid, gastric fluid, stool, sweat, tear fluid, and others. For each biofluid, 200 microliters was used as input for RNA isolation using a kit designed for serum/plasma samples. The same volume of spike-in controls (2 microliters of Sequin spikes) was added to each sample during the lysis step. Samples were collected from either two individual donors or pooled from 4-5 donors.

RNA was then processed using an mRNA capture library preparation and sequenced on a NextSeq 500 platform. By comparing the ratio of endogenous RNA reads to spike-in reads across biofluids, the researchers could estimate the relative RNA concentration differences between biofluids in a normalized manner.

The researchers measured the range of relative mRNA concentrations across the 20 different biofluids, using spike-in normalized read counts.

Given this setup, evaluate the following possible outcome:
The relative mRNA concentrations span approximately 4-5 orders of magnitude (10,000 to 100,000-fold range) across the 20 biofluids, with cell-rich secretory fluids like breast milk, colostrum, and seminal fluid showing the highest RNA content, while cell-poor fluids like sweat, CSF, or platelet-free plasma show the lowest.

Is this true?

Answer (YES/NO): NO